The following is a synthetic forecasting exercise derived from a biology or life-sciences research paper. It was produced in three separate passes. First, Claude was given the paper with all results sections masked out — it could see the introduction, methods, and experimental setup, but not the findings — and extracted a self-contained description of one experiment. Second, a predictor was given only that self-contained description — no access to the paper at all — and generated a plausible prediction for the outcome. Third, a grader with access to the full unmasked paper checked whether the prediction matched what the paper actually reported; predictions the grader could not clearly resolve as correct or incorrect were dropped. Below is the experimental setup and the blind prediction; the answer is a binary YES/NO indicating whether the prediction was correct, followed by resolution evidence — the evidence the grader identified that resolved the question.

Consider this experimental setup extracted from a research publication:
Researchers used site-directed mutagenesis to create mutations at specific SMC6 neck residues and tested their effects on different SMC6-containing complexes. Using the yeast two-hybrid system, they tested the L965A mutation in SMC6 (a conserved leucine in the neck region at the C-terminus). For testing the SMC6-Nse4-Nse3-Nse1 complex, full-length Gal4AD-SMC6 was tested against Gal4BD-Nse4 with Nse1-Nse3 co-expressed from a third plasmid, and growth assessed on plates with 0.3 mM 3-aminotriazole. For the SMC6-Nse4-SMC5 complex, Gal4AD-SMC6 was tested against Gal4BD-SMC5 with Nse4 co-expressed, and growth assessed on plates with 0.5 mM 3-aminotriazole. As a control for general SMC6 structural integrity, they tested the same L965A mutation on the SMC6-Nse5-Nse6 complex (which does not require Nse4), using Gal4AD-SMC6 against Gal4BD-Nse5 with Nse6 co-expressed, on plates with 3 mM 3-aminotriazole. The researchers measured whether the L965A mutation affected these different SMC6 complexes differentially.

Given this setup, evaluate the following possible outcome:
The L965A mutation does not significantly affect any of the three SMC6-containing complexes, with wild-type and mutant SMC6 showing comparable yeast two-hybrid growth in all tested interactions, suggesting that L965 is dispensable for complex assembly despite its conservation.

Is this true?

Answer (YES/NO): NO